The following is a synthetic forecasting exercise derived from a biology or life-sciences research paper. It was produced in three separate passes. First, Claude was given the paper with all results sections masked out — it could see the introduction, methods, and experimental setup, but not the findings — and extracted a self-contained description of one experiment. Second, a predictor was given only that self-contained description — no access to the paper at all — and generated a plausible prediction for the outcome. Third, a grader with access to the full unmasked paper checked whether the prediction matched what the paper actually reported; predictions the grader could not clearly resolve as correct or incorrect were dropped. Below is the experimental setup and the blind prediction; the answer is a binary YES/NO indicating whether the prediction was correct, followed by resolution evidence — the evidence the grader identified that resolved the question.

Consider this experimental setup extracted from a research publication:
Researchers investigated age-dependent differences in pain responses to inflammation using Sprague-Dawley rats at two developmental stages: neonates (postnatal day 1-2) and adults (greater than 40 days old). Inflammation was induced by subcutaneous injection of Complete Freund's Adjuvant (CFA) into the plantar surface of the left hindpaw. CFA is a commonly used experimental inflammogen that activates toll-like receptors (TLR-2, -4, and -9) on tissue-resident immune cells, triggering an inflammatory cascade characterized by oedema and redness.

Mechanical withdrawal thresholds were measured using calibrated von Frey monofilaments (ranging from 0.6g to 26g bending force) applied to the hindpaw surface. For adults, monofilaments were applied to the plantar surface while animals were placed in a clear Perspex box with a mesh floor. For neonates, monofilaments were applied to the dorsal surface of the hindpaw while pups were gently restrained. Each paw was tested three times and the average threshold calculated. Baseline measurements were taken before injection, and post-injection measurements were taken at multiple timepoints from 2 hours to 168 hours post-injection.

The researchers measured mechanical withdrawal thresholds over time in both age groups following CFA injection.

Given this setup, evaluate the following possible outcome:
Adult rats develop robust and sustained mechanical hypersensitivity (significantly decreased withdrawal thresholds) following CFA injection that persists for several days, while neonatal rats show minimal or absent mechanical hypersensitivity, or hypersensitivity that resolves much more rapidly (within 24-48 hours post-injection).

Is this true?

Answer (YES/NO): YES